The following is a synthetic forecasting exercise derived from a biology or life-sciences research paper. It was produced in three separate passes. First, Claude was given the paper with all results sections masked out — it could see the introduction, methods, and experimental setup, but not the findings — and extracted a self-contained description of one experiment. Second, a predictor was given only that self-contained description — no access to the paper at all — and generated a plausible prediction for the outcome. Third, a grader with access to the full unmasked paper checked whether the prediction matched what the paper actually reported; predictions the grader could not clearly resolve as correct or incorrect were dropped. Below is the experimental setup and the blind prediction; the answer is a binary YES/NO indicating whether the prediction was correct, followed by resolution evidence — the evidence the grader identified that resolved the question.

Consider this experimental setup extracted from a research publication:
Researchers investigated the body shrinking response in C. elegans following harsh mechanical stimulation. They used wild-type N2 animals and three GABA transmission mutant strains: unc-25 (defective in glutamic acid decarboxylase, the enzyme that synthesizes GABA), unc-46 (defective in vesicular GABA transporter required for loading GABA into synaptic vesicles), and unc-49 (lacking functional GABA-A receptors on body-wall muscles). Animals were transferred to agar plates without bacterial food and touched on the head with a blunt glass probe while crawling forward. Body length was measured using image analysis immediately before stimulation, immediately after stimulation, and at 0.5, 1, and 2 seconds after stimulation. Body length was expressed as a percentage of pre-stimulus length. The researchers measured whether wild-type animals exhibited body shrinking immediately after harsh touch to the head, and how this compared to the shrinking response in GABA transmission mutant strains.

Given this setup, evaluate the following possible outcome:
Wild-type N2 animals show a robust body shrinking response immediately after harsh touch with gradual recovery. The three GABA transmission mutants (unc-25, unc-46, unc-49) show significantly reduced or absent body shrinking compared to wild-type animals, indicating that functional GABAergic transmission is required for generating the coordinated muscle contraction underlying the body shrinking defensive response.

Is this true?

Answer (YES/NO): NO